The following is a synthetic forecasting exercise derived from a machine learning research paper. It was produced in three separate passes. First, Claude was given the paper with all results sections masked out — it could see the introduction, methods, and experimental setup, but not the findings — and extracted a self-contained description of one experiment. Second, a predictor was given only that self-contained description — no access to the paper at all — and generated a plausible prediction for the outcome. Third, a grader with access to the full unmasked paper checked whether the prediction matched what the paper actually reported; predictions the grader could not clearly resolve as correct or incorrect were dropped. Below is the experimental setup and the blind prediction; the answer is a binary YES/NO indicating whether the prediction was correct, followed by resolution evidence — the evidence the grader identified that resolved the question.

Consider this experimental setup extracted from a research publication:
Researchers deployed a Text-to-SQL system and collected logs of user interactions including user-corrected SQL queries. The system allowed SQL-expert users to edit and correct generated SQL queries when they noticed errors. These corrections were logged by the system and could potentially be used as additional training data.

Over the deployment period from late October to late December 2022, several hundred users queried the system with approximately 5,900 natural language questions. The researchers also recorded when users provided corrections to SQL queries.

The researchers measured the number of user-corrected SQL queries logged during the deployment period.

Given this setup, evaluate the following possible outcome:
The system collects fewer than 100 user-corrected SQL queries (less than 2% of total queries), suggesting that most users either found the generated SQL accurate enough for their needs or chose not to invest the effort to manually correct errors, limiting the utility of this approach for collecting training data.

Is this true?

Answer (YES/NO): NO